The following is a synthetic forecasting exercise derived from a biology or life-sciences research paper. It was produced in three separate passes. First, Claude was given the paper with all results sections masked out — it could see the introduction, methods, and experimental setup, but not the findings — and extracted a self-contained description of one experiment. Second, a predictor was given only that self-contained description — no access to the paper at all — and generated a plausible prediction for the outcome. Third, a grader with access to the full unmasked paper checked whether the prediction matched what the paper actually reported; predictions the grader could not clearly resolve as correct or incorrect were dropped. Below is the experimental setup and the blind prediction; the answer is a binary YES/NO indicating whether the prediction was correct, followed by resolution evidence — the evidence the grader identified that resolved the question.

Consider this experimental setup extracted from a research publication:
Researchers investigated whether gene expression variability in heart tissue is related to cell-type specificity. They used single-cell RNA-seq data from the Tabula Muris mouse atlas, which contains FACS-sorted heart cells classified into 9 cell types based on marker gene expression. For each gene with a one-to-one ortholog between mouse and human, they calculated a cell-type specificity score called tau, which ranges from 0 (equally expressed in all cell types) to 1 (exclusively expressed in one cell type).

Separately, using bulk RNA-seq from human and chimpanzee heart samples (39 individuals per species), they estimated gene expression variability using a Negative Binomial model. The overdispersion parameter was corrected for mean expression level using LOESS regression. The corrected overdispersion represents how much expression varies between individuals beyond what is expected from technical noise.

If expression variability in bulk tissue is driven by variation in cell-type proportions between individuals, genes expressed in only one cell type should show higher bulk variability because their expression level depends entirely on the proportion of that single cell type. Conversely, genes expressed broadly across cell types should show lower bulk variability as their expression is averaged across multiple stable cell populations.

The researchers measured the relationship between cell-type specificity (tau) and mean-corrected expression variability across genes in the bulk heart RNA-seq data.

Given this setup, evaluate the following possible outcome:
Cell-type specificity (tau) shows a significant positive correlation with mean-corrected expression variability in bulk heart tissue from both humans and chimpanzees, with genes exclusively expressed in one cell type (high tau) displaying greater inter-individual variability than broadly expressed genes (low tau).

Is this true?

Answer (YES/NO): YES